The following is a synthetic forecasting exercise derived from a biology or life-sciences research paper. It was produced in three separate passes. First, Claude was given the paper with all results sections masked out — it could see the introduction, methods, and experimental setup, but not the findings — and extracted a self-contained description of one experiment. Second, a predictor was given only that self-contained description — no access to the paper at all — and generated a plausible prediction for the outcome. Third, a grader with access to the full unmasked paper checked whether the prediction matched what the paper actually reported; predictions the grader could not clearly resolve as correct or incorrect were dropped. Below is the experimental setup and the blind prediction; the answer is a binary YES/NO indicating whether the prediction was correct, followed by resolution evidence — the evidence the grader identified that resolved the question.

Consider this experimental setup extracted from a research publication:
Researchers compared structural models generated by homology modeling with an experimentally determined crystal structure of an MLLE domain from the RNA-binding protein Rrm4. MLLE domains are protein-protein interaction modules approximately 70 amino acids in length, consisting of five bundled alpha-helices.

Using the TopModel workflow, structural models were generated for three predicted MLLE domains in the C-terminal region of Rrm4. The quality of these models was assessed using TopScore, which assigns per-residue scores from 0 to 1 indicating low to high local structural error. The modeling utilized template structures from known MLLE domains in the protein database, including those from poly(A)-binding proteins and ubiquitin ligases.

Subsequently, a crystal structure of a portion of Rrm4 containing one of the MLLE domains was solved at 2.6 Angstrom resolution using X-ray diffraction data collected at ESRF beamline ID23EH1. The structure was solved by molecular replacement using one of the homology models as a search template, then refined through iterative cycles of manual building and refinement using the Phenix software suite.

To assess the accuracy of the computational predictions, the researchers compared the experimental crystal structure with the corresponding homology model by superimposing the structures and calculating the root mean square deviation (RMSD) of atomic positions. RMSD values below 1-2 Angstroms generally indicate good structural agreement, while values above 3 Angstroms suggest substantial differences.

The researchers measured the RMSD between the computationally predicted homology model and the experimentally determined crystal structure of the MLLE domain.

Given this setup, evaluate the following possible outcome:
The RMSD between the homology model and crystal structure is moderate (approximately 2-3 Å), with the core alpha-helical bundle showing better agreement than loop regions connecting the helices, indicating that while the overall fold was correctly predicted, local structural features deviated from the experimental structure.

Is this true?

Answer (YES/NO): NO